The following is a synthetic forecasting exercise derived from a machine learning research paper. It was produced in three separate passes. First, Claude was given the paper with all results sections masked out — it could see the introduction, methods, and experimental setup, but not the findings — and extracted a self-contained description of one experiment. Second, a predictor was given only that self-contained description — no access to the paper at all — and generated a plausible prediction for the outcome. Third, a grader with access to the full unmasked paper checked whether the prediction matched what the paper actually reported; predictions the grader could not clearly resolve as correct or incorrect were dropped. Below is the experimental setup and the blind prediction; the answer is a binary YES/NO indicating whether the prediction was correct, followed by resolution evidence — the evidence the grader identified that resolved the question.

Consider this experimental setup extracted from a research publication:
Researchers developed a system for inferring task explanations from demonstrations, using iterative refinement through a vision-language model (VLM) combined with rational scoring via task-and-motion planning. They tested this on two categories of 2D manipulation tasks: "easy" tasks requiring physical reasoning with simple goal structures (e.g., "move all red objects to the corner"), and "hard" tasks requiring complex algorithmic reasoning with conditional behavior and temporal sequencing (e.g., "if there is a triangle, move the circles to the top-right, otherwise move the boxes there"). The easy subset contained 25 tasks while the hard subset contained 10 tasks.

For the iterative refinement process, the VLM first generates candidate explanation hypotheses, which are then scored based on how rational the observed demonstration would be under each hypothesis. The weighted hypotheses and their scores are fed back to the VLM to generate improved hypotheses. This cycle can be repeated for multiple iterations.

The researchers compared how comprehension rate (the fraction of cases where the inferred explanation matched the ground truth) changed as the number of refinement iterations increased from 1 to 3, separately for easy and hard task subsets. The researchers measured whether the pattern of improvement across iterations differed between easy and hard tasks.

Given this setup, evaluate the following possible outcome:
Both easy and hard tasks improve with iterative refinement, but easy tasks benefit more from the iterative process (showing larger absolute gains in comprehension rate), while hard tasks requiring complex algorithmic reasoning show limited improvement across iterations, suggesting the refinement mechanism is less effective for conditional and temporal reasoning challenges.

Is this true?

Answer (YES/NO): NO